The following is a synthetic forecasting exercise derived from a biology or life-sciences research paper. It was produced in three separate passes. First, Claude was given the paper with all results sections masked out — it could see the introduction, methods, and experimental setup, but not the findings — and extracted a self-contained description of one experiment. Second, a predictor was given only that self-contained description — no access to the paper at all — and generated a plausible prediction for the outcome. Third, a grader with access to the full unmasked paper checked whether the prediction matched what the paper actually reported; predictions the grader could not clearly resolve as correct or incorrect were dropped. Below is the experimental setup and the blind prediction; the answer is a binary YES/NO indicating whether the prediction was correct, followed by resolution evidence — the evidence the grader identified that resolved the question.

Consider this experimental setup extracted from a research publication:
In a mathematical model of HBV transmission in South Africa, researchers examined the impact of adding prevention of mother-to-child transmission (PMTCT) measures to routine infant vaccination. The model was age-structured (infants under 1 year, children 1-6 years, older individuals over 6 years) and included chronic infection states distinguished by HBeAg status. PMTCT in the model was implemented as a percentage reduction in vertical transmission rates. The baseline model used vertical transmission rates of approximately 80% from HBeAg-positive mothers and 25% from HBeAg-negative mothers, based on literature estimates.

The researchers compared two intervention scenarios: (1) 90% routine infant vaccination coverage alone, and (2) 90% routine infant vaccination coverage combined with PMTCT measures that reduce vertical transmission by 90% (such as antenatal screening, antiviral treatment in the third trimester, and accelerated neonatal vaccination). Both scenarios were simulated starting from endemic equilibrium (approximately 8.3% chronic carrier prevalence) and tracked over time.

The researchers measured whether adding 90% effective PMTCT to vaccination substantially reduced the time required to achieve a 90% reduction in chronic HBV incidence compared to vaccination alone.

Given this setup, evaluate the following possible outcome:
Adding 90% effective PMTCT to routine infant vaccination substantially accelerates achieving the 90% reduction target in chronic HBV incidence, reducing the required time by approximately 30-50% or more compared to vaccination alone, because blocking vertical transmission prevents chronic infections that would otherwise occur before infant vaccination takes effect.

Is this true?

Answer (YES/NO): YES